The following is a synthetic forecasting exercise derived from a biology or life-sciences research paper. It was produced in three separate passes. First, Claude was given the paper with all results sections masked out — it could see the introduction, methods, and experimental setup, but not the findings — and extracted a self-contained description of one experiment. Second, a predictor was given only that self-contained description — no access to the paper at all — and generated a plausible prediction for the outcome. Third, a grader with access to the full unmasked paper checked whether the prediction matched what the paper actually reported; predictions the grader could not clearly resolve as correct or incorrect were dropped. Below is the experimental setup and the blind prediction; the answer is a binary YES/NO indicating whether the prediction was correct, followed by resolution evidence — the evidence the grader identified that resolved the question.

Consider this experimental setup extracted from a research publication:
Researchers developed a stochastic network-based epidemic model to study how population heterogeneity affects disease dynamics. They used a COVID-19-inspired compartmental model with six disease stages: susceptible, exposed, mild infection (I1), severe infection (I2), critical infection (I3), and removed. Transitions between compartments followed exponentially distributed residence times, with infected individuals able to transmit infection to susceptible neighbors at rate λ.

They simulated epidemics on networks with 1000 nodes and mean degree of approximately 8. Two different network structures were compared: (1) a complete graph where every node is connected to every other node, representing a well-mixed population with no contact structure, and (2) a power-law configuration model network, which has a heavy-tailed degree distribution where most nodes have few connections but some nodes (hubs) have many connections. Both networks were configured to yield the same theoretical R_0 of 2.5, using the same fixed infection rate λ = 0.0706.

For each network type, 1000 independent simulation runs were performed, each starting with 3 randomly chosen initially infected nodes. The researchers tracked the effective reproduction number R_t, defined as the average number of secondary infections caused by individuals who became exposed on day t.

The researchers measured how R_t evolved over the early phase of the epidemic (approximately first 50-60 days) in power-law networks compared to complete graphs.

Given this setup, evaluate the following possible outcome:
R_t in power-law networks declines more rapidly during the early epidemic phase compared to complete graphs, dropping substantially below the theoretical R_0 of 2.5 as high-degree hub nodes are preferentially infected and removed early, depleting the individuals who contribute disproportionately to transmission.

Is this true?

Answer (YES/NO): NO